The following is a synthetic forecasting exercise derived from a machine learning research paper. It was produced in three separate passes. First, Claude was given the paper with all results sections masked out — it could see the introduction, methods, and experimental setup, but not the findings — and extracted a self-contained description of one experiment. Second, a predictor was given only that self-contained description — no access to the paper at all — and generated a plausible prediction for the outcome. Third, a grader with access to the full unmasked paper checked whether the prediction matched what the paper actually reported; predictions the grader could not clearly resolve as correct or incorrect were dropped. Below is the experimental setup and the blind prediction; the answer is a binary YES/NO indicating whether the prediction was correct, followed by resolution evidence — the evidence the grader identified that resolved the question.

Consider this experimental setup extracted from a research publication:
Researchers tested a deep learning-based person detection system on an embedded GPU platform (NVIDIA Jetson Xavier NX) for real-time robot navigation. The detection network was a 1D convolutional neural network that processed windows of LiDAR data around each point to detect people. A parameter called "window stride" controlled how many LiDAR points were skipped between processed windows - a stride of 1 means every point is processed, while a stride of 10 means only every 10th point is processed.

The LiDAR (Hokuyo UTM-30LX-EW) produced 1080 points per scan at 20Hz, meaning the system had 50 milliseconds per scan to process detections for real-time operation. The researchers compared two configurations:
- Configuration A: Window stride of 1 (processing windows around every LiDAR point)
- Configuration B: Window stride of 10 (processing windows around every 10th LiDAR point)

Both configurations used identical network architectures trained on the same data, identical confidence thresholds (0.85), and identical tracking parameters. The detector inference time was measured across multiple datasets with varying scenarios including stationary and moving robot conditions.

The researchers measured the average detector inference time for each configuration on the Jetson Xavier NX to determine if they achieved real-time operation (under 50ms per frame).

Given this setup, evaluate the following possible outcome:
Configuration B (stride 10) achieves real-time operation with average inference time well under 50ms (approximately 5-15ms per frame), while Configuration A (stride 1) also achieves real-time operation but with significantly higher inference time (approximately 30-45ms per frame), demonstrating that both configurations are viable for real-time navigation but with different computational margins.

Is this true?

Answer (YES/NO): NO